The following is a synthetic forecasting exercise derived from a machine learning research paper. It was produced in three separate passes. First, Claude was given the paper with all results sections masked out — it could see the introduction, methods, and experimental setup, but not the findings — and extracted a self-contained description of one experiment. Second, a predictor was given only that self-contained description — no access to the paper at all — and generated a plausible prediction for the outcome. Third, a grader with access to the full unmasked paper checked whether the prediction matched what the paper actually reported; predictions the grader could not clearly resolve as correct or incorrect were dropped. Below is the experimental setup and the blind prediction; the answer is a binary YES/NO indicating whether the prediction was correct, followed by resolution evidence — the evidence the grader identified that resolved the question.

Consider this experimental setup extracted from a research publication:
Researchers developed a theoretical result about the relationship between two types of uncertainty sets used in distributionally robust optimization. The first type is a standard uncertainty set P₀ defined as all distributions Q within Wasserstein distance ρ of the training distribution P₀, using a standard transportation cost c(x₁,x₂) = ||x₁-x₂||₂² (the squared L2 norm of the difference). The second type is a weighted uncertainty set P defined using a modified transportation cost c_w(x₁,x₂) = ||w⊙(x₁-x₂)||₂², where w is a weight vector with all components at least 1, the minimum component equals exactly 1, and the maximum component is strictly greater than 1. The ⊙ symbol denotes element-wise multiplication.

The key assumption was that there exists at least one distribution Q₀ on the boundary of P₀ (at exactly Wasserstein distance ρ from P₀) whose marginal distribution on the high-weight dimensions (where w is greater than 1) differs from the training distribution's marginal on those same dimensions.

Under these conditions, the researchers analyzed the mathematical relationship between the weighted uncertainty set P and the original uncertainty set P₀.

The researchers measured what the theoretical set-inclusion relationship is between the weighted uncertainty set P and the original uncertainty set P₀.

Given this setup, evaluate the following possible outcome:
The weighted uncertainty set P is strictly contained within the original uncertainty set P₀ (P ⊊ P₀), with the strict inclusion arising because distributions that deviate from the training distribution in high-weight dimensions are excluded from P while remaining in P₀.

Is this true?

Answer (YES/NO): YES